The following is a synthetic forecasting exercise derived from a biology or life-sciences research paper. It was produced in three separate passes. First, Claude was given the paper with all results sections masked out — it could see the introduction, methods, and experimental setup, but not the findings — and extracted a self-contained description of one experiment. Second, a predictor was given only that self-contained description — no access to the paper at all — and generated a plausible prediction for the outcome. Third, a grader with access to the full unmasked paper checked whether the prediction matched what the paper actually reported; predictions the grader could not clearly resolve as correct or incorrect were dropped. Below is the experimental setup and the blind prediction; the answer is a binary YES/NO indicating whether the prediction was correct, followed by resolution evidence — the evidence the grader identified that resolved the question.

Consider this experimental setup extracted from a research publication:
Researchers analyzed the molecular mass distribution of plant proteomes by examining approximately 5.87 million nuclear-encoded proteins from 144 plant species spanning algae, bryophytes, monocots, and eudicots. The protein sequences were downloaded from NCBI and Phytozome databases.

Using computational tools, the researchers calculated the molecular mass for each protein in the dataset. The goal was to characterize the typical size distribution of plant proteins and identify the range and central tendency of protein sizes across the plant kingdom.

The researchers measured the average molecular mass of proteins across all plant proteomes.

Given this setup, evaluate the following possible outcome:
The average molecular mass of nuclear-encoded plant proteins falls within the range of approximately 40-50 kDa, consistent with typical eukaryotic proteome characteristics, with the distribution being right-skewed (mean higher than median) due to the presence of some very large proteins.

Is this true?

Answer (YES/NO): YES